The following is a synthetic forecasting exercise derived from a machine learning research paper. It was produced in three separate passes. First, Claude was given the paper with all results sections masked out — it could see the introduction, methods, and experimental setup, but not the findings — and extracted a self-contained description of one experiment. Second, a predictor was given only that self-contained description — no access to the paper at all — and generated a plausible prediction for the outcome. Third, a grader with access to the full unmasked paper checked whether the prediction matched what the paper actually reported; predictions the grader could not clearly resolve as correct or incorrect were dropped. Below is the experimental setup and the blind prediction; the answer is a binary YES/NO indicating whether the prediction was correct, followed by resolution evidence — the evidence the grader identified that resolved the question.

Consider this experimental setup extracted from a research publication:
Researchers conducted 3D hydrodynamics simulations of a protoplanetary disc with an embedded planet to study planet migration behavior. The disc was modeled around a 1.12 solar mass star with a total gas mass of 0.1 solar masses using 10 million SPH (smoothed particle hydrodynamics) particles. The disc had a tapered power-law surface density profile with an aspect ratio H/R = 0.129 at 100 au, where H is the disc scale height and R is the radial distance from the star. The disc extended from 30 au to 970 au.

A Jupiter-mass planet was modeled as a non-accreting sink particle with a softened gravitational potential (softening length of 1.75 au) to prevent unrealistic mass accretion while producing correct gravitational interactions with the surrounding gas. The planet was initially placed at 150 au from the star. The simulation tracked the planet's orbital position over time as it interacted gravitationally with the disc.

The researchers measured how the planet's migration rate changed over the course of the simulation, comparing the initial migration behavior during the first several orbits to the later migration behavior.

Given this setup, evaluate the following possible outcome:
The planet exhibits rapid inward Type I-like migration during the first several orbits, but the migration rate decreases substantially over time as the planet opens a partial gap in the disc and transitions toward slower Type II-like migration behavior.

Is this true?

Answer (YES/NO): YES